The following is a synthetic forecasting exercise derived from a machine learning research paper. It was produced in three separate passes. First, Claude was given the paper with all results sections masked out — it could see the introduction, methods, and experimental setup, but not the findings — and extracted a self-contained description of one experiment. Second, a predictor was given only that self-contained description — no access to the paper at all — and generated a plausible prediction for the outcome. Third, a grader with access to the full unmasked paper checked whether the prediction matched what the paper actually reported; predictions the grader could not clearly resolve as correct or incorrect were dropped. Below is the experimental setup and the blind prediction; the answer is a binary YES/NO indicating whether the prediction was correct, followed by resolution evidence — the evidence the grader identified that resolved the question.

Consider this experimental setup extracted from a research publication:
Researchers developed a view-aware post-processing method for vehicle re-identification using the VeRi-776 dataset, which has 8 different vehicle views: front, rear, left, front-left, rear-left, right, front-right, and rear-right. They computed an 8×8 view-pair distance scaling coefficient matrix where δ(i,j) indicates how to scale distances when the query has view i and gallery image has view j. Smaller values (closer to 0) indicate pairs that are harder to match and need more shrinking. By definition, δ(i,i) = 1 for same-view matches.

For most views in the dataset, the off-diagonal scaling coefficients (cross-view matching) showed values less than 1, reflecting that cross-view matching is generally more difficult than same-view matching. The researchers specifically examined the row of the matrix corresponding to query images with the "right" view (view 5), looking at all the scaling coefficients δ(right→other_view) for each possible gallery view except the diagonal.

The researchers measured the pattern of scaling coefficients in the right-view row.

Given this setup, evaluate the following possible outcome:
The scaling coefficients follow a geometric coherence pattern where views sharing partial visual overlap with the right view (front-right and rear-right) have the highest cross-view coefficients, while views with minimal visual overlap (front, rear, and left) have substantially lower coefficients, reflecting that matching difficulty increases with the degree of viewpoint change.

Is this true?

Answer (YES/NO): NO